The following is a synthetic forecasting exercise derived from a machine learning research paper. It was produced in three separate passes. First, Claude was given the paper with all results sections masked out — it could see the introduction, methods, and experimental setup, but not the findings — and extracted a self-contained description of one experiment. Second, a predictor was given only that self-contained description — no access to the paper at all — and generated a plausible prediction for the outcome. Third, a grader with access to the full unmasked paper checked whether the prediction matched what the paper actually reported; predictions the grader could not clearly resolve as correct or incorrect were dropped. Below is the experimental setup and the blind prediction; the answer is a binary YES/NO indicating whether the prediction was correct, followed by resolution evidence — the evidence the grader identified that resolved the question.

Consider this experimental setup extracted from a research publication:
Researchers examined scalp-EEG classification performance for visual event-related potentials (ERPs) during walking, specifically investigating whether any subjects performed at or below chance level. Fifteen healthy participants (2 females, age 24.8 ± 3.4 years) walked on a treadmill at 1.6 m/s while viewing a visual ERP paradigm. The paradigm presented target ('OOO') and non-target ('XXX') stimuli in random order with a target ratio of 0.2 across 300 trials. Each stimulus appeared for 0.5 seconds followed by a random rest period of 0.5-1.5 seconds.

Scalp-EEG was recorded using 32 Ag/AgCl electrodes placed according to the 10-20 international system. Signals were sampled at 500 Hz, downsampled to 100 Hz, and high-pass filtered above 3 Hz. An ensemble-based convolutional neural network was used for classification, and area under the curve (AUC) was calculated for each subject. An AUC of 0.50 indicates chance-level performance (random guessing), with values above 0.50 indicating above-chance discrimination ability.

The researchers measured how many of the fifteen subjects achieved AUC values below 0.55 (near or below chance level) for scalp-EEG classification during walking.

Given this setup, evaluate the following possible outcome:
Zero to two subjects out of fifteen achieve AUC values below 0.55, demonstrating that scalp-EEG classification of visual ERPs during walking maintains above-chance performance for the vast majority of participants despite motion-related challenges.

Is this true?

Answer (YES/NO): YES